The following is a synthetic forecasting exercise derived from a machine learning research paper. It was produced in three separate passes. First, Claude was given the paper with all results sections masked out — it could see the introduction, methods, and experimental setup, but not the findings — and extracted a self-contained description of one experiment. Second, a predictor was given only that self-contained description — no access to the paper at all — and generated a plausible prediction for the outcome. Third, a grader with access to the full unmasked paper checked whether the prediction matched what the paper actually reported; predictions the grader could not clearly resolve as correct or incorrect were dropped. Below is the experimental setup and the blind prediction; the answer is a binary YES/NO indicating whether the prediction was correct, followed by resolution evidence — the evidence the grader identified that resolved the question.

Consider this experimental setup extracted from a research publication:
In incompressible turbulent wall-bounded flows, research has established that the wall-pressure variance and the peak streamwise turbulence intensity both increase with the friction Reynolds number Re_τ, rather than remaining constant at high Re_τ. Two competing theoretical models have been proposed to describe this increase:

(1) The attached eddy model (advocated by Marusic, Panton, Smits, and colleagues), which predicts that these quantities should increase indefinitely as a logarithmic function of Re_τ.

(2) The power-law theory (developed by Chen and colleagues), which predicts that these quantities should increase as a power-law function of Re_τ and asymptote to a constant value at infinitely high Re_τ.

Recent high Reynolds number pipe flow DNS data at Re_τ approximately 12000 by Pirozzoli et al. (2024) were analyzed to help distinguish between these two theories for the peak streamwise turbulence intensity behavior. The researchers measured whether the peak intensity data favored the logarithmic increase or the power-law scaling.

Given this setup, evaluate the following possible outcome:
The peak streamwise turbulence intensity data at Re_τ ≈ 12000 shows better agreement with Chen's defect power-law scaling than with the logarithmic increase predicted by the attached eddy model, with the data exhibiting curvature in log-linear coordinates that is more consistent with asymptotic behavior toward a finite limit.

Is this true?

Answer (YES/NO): YES